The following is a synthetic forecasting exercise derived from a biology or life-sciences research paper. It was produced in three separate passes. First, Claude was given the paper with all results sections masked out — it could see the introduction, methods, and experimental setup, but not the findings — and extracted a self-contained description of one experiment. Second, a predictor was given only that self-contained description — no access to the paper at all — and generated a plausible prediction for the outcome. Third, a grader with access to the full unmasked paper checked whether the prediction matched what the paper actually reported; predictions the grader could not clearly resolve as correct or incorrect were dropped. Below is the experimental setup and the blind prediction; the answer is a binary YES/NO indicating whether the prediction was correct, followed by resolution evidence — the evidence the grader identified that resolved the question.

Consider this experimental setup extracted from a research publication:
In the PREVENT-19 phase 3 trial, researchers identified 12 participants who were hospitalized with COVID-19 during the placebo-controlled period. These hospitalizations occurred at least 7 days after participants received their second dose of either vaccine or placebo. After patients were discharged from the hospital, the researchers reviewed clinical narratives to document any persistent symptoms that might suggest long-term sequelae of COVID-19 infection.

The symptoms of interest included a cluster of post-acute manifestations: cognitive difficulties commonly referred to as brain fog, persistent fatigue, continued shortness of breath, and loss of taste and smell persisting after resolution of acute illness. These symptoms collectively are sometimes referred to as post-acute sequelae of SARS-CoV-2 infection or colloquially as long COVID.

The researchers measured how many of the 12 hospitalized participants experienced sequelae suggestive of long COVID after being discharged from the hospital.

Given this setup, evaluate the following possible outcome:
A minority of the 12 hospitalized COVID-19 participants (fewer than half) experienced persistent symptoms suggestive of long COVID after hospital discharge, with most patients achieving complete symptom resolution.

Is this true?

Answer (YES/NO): NO